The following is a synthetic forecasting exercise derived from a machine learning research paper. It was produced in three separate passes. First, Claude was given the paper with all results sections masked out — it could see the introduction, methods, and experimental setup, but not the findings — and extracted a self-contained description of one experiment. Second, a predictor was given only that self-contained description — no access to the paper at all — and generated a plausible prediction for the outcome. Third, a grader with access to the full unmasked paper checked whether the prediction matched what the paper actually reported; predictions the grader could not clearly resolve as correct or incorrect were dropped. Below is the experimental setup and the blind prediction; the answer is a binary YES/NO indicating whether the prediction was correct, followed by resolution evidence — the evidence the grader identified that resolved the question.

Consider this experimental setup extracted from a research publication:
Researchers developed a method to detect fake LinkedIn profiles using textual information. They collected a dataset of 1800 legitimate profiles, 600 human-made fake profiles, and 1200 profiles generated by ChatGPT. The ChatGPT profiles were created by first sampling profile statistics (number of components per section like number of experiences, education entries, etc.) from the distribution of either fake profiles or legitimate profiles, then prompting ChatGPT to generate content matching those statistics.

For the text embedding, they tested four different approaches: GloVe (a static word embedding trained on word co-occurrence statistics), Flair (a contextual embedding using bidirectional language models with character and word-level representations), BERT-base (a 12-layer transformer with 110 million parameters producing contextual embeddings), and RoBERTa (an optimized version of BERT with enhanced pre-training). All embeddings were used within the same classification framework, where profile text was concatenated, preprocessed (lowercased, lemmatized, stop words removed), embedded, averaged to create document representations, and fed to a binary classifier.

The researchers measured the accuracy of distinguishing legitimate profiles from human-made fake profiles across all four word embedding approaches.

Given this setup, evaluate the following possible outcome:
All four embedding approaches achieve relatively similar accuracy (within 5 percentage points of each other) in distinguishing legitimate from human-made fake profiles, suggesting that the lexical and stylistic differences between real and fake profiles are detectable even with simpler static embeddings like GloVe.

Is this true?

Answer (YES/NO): YES